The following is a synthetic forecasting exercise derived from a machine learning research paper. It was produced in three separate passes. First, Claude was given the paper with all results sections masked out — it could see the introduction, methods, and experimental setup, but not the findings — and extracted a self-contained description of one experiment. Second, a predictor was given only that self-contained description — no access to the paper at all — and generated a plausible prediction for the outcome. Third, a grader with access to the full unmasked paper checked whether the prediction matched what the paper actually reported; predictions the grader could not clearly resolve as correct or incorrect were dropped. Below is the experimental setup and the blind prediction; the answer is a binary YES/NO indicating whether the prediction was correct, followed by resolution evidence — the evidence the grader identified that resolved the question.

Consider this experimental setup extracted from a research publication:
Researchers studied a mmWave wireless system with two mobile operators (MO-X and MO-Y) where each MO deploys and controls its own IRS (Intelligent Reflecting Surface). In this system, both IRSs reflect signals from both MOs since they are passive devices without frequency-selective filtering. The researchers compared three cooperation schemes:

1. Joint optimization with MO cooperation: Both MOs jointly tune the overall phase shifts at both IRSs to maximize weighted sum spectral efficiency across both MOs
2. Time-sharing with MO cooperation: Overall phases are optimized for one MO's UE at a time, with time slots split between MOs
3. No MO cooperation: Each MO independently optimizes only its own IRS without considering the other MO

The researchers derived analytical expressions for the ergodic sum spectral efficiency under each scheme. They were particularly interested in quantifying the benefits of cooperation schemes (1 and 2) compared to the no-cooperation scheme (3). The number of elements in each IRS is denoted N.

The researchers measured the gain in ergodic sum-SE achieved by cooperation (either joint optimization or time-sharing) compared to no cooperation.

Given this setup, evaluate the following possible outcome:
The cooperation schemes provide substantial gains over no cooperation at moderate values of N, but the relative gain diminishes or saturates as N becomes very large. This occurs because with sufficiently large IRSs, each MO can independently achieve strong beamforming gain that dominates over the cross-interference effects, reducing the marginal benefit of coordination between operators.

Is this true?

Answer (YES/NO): NO